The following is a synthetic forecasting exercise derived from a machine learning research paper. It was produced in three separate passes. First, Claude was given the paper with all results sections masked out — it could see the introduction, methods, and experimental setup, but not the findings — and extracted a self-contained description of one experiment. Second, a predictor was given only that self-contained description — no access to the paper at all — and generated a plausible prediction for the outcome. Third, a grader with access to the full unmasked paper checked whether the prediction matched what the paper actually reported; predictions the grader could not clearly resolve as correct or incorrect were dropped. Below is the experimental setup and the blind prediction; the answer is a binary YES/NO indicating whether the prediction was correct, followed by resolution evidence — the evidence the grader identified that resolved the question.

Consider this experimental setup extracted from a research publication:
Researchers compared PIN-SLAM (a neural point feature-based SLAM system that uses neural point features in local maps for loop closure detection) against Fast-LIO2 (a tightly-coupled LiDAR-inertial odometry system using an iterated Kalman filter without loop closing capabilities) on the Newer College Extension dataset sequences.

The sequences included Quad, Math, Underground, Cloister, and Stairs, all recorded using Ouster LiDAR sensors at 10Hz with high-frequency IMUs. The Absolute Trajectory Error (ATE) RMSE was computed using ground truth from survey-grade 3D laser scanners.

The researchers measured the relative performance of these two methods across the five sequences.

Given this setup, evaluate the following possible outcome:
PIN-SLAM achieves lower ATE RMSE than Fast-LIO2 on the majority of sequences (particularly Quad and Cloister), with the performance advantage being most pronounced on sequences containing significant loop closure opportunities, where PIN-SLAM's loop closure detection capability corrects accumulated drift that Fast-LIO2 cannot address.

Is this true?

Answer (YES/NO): NO